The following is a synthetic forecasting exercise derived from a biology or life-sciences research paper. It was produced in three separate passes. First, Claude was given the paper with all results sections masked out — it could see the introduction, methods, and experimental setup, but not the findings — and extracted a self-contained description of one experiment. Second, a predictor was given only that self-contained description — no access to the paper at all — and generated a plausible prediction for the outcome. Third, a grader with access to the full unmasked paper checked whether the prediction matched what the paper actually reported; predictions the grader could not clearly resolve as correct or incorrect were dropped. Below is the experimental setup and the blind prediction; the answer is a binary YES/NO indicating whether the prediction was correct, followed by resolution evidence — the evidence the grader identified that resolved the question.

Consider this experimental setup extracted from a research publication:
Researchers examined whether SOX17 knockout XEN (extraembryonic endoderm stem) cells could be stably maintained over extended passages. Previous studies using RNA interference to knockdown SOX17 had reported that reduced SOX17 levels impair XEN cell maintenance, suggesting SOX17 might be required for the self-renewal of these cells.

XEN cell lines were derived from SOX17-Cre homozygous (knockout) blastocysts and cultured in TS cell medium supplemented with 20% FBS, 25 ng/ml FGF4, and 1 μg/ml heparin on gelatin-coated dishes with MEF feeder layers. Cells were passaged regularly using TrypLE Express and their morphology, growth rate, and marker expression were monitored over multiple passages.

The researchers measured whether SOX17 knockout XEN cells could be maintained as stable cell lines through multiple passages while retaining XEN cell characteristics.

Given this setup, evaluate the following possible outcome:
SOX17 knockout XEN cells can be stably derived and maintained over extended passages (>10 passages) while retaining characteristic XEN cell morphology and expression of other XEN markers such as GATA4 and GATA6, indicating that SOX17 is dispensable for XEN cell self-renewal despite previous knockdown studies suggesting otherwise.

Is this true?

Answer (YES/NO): YES